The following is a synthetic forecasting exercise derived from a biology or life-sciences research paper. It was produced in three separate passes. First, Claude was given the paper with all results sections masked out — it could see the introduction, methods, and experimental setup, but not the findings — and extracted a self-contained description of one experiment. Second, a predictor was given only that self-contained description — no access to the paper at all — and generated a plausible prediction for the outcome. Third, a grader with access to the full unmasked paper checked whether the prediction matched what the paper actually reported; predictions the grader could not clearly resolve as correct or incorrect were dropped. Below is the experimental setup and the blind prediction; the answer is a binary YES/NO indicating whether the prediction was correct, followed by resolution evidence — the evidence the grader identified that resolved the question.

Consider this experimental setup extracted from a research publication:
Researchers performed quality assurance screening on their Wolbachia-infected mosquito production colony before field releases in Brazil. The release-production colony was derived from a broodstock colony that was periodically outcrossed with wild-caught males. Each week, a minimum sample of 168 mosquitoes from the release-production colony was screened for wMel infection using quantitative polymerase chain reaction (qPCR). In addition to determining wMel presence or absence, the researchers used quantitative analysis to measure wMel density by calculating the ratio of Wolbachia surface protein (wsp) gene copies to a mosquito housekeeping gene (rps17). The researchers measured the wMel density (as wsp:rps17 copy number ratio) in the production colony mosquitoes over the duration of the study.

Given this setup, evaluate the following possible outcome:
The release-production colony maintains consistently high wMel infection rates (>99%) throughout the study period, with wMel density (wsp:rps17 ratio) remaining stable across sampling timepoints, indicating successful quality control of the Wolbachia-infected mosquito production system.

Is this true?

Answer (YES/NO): NO